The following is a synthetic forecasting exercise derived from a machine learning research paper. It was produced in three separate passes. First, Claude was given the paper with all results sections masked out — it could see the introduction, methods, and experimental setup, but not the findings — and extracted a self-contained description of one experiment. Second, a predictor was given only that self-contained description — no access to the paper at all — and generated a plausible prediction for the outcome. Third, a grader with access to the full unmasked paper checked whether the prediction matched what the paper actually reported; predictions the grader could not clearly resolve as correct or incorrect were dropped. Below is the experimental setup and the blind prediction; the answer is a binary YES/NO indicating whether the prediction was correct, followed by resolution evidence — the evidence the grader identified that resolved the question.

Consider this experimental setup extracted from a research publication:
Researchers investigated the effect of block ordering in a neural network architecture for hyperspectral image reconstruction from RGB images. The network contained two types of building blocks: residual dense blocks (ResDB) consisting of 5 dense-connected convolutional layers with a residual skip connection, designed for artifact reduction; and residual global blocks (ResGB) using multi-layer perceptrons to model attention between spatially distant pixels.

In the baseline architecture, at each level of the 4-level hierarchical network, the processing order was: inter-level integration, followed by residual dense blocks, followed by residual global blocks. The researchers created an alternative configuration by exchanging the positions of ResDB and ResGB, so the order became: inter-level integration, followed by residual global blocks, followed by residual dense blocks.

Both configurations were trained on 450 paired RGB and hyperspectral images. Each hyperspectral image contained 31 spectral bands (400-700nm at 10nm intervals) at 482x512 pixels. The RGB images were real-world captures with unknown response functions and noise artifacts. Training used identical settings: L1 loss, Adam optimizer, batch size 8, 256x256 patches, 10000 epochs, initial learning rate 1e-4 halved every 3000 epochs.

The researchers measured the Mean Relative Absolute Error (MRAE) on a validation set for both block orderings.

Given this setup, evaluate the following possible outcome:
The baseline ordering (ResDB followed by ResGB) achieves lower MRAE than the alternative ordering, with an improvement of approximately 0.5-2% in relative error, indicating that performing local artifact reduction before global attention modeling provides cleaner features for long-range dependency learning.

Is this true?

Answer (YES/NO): NO